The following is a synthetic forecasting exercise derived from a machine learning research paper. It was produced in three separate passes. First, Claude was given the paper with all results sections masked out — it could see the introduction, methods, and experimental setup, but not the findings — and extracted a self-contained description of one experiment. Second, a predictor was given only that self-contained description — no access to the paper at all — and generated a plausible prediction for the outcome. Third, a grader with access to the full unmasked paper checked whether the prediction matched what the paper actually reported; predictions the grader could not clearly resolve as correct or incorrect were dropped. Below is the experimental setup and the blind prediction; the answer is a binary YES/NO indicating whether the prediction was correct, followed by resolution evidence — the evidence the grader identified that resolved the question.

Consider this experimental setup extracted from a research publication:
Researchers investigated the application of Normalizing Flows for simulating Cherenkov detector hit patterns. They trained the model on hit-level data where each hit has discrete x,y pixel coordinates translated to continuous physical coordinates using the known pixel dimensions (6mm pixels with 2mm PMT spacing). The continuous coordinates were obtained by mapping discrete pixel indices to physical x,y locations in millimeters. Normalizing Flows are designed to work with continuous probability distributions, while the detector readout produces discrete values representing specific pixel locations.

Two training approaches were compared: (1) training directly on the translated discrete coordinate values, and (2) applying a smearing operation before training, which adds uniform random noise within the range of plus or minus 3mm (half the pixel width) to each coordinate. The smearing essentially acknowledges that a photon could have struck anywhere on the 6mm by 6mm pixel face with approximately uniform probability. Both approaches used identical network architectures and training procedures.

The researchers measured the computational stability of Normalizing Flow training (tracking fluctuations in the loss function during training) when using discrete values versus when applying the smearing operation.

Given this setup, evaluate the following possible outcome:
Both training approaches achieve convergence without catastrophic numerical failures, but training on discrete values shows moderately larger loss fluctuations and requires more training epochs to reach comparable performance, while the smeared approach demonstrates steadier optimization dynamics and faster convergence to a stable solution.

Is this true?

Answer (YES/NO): NO